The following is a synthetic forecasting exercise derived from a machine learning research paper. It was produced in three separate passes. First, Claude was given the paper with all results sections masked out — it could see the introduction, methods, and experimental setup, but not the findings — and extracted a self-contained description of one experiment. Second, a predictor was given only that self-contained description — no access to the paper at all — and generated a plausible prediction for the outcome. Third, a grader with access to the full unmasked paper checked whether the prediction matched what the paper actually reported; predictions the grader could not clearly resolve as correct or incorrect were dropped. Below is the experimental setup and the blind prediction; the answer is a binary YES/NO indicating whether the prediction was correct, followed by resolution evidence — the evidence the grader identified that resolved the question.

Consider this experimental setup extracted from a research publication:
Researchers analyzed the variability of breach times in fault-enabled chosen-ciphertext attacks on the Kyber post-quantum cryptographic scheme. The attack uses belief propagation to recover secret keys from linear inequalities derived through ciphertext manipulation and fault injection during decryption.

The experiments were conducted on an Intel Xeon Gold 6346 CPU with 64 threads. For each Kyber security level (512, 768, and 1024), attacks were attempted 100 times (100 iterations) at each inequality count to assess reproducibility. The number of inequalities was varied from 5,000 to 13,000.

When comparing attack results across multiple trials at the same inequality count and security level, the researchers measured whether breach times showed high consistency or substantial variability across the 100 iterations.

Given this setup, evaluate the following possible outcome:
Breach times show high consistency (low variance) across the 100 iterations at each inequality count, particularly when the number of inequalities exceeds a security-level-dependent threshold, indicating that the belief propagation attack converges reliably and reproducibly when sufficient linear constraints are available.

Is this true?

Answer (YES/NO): YES